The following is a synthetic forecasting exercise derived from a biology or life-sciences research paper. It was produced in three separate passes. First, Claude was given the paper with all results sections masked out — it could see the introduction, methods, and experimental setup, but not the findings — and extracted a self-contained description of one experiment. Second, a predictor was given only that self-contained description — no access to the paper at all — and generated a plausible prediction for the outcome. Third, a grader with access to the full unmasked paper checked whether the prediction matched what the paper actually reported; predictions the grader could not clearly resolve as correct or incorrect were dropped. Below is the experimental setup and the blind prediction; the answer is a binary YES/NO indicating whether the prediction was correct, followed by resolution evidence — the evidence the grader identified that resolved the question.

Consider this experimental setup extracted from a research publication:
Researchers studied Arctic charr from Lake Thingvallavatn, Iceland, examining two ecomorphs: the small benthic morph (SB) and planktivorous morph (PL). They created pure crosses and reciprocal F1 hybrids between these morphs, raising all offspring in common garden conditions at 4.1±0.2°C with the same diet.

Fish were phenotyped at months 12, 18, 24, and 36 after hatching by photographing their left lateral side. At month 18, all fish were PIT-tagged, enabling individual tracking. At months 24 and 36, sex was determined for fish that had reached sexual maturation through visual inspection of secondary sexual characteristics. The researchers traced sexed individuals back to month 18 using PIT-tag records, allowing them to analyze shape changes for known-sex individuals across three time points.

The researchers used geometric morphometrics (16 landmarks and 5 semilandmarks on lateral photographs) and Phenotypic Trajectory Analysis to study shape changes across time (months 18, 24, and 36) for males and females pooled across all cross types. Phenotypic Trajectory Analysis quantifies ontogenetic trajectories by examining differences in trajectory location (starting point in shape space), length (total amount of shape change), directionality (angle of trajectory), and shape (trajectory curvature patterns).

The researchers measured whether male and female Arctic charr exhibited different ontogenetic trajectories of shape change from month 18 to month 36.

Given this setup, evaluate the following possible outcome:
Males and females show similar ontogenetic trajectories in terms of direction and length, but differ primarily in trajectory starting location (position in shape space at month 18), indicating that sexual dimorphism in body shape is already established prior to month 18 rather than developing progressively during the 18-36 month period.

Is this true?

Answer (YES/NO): NO